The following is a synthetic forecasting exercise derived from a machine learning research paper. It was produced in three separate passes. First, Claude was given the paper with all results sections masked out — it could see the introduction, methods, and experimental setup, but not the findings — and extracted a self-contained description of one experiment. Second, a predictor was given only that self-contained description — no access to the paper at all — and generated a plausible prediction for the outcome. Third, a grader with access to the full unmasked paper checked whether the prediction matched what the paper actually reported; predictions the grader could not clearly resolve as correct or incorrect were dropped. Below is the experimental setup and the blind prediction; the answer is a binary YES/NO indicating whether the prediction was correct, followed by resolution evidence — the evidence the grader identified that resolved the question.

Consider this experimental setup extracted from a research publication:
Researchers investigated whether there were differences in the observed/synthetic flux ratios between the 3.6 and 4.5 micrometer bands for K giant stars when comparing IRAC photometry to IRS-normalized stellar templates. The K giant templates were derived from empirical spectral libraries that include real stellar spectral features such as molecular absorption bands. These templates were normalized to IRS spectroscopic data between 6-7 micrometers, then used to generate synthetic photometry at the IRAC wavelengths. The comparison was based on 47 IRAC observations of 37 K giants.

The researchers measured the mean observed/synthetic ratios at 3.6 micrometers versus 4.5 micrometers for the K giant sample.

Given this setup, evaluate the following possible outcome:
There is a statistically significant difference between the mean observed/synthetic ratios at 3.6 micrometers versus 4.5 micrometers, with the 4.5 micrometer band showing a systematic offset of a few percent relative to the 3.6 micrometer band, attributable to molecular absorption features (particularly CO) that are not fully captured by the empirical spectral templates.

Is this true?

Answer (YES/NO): NO